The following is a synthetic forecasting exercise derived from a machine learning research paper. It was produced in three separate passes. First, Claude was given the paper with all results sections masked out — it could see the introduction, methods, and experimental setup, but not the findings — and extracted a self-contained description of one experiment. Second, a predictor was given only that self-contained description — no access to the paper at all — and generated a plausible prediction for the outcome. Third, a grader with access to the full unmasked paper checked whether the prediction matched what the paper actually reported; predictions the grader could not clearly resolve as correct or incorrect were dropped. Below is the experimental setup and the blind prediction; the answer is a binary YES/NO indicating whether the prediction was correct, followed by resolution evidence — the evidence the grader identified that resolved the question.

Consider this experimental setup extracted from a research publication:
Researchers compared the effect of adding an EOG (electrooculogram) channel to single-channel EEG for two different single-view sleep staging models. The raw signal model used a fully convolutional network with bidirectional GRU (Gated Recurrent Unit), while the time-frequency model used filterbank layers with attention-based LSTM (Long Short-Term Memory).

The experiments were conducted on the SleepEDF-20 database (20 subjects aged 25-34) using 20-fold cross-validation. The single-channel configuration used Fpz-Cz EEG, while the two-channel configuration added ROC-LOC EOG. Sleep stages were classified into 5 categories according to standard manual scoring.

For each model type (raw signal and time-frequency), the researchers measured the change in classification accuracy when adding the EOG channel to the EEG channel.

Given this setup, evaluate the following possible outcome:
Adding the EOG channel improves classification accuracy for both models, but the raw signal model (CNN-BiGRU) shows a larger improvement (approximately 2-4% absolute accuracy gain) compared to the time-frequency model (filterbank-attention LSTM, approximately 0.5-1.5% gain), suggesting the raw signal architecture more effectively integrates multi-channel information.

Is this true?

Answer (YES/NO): NO